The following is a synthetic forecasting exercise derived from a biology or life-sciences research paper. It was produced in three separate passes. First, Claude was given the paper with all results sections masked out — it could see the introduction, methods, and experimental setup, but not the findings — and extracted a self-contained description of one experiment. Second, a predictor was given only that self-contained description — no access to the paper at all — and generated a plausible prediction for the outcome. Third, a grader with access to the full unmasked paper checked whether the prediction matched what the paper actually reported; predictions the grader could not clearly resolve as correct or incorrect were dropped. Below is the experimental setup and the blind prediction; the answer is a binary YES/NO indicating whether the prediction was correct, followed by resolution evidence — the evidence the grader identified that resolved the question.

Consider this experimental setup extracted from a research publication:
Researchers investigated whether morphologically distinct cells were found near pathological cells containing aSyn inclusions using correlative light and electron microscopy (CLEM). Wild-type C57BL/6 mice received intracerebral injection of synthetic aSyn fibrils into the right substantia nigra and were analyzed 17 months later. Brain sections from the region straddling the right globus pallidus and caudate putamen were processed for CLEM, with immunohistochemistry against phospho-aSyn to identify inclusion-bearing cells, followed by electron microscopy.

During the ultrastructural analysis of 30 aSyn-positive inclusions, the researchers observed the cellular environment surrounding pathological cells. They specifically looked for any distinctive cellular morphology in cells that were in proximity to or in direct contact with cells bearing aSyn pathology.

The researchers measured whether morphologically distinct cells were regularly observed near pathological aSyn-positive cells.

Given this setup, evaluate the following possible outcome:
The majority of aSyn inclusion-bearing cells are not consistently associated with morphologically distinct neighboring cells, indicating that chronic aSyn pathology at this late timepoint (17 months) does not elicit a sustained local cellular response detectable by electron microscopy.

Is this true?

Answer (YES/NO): NO